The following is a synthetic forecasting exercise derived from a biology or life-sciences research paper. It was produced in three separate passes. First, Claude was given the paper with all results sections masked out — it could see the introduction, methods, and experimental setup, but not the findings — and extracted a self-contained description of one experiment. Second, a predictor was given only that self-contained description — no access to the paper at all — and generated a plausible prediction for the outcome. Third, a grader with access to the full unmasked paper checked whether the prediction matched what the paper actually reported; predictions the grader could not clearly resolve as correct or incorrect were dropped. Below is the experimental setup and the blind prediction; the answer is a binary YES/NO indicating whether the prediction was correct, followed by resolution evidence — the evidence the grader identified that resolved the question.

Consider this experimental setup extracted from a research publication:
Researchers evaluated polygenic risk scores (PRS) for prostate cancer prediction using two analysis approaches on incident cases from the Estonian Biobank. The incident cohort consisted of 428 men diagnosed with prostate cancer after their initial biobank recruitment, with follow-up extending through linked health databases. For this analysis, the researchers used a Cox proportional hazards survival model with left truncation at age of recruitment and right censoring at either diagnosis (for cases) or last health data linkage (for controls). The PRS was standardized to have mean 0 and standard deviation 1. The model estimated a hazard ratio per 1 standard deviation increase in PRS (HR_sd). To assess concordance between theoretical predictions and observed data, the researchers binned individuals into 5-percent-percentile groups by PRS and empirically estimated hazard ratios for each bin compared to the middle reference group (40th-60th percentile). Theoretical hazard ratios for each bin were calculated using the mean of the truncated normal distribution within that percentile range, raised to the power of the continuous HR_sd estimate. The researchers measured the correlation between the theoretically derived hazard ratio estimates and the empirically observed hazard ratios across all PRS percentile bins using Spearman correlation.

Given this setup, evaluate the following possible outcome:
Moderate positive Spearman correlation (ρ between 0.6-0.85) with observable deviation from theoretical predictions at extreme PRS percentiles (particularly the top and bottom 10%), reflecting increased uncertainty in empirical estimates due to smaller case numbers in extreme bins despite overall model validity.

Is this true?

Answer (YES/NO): NO